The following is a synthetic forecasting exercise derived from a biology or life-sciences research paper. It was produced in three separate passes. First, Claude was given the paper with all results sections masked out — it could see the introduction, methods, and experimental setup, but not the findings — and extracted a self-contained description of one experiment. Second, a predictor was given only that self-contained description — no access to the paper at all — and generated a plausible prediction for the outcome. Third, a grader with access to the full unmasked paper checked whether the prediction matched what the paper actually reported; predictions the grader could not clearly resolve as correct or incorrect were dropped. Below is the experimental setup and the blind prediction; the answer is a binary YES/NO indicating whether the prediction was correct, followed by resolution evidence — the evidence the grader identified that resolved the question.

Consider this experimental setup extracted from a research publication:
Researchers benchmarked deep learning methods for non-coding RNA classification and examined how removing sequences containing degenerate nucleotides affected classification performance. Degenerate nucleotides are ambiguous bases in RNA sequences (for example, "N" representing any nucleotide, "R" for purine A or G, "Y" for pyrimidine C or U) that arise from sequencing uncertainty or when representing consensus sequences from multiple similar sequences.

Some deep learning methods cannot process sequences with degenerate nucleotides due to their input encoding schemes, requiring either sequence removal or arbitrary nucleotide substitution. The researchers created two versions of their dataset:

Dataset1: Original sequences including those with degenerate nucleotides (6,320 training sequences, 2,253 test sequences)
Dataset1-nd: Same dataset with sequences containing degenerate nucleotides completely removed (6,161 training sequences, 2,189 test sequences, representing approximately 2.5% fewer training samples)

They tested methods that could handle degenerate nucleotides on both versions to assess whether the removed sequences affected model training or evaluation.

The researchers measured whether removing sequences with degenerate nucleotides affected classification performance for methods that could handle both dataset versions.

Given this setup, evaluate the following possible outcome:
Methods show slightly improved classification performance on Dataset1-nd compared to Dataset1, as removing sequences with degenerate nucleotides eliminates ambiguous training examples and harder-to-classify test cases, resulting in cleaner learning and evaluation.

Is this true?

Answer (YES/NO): NO